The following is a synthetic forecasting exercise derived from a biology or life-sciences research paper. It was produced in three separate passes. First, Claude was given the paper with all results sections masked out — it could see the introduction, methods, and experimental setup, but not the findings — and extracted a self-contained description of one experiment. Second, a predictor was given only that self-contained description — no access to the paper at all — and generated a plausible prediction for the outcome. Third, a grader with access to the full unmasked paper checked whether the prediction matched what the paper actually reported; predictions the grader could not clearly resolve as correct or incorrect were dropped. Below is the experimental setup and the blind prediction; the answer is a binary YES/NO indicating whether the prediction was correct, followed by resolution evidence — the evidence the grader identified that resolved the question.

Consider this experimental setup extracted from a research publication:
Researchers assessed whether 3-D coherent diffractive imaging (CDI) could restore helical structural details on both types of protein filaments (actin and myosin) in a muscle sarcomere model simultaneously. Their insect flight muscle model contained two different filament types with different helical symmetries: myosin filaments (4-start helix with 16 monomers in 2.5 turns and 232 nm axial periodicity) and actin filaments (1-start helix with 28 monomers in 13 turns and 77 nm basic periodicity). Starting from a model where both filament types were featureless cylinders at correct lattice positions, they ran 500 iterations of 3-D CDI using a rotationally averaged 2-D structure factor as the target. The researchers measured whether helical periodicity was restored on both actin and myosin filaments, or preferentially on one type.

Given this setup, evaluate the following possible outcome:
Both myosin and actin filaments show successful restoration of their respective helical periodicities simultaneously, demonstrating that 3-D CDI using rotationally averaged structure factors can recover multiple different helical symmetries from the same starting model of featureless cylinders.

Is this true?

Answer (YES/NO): YES